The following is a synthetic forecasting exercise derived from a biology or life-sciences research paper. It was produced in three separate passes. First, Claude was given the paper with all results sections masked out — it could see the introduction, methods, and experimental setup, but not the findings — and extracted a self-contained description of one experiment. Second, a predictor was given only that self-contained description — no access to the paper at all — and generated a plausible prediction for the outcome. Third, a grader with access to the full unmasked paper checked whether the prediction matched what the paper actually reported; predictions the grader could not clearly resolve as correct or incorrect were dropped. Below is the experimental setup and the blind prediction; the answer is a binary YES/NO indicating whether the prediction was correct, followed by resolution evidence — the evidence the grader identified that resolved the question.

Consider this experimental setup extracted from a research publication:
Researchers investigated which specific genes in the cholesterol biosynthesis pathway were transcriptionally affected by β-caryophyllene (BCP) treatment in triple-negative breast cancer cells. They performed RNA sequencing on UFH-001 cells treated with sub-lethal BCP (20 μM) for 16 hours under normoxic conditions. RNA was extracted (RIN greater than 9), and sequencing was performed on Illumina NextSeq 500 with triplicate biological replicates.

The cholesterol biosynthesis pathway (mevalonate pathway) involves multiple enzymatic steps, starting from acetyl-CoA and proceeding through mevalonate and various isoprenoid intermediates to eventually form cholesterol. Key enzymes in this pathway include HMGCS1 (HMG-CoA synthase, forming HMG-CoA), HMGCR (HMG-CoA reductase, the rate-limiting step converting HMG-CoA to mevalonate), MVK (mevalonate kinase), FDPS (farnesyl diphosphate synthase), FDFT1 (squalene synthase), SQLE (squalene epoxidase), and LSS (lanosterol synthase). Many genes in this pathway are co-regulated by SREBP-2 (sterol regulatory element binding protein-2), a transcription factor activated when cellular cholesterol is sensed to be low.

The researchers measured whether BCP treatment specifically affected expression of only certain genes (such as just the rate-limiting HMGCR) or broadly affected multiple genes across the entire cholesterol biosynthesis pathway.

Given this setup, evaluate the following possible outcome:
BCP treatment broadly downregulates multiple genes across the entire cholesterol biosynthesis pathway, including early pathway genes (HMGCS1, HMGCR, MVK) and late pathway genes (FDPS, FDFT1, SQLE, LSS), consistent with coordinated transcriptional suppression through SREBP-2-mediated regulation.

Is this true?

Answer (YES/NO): NO